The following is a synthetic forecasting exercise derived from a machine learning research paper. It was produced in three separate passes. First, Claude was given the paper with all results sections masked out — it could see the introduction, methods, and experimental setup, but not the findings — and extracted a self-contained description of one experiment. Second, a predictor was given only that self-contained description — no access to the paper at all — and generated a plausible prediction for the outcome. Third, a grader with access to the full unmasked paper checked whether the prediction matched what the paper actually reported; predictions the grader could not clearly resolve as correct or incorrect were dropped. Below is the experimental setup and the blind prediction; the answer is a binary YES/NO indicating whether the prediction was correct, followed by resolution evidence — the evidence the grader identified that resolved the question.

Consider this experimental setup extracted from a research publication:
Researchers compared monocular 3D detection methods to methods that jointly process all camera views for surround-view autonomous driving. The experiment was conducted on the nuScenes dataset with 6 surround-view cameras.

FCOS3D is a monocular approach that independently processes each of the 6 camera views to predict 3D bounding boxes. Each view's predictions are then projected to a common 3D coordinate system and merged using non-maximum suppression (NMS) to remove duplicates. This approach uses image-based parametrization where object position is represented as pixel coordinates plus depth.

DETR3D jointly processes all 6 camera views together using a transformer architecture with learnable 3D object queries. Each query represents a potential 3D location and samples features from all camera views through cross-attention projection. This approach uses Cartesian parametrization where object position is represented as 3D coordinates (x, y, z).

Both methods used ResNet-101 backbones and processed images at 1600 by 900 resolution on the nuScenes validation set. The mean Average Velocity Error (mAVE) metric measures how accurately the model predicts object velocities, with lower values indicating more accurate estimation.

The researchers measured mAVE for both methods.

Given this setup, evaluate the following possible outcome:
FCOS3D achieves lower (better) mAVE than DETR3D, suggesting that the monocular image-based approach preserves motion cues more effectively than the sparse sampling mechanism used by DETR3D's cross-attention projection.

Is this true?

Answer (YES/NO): NO